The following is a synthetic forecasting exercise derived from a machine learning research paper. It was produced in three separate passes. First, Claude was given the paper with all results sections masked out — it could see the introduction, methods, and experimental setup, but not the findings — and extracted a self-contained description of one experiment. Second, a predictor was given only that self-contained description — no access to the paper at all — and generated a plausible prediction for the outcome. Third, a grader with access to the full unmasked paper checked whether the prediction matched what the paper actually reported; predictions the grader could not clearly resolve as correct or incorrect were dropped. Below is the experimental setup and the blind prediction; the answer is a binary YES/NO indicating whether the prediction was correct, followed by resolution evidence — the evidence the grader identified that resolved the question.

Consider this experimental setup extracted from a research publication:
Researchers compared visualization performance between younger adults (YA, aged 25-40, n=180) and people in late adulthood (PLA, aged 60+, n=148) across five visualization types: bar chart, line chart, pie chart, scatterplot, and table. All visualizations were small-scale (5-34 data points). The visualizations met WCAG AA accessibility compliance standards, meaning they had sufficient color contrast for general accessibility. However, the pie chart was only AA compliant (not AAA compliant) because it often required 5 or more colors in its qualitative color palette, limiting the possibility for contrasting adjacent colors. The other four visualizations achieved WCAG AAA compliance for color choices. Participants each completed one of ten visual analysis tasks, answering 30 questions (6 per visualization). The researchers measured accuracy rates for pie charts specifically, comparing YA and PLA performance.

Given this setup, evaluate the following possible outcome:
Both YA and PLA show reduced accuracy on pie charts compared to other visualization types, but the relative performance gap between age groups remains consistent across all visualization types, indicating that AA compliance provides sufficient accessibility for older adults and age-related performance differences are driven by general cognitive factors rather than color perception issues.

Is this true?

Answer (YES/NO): NO